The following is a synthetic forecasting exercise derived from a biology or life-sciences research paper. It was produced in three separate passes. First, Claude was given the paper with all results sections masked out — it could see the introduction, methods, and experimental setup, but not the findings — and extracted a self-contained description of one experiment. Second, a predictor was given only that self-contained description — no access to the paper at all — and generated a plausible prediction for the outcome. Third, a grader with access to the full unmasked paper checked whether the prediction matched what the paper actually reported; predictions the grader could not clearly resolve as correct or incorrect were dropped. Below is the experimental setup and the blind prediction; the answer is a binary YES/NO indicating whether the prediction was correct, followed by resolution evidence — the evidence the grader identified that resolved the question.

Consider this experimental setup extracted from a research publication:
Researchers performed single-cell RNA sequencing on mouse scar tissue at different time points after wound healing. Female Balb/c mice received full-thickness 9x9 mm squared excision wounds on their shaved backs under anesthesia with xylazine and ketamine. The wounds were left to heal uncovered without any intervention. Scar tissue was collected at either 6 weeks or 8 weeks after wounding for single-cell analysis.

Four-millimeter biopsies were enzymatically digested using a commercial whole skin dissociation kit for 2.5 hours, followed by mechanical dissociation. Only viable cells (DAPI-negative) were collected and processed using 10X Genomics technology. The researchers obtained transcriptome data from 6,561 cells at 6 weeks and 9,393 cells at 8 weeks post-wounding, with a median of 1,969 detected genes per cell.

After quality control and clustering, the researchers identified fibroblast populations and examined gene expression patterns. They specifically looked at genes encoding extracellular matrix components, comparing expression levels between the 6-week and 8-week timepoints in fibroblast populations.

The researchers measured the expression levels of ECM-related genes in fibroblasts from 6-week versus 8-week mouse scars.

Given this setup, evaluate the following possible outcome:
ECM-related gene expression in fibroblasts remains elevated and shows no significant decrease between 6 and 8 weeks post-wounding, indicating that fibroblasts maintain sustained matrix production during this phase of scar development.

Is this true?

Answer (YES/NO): YES